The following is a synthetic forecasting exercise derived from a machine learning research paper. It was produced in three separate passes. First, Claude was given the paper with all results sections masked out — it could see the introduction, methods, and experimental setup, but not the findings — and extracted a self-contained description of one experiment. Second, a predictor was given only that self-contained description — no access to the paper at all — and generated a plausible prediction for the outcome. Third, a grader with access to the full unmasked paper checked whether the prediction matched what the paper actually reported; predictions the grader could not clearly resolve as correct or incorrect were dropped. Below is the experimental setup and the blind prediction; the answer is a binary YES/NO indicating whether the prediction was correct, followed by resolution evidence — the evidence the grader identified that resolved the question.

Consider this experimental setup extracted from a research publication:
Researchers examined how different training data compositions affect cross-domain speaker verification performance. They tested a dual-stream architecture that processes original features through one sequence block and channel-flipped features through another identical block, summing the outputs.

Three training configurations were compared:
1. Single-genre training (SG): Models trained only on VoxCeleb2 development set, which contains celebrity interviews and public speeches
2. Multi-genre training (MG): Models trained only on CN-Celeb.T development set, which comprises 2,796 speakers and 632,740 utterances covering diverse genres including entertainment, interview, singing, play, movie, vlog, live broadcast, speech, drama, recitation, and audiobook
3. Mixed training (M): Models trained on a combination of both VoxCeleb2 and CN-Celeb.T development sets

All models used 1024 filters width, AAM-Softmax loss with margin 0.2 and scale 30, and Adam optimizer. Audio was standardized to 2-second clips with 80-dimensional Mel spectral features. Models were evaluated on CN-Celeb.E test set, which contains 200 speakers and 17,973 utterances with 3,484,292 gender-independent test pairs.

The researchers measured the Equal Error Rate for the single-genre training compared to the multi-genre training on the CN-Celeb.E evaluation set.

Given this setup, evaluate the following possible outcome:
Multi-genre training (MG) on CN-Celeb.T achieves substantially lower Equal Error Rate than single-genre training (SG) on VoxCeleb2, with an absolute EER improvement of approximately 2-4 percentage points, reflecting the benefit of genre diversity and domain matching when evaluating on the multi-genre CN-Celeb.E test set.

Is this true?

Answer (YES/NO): NO